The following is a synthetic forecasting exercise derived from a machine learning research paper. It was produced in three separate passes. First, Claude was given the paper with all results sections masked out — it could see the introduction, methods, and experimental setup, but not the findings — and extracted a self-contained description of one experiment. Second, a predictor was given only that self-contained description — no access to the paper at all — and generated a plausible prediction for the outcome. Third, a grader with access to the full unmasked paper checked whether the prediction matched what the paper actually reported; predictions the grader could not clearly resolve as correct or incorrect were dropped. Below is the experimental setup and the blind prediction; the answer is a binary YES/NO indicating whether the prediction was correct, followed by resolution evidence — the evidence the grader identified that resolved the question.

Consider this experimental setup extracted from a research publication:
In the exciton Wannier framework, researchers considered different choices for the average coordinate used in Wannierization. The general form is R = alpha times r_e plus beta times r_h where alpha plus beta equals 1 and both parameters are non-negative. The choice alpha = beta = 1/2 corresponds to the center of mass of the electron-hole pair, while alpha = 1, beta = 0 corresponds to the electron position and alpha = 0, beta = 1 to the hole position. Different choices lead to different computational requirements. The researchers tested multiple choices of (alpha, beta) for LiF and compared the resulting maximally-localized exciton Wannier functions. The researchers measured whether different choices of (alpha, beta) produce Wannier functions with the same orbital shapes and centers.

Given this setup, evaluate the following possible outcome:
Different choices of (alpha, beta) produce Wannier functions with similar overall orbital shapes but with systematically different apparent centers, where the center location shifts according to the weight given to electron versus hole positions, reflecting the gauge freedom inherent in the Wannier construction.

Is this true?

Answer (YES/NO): NO